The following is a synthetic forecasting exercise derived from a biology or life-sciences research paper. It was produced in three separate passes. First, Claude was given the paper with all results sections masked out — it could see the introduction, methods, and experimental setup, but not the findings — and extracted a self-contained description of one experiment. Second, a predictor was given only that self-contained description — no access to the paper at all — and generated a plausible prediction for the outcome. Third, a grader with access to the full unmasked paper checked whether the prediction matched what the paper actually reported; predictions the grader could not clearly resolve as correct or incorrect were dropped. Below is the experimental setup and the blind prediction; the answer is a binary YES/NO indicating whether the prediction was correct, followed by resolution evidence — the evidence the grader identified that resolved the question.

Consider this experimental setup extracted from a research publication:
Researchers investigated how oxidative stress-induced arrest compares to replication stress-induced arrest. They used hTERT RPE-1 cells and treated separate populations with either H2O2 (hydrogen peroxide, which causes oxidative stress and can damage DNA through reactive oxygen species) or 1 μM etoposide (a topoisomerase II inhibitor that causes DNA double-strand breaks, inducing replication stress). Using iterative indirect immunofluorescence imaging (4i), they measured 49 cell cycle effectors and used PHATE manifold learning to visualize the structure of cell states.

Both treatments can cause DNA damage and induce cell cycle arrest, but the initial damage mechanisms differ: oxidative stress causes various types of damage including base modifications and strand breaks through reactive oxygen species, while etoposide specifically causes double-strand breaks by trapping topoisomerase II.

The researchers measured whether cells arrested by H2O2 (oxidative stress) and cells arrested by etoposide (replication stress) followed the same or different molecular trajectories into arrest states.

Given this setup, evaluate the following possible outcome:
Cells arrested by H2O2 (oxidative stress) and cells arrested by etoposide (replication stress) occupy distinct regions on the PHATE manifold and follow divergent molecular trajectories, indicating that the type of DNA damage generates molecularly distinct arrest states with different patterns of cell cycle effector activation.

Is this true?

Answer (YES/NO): NO